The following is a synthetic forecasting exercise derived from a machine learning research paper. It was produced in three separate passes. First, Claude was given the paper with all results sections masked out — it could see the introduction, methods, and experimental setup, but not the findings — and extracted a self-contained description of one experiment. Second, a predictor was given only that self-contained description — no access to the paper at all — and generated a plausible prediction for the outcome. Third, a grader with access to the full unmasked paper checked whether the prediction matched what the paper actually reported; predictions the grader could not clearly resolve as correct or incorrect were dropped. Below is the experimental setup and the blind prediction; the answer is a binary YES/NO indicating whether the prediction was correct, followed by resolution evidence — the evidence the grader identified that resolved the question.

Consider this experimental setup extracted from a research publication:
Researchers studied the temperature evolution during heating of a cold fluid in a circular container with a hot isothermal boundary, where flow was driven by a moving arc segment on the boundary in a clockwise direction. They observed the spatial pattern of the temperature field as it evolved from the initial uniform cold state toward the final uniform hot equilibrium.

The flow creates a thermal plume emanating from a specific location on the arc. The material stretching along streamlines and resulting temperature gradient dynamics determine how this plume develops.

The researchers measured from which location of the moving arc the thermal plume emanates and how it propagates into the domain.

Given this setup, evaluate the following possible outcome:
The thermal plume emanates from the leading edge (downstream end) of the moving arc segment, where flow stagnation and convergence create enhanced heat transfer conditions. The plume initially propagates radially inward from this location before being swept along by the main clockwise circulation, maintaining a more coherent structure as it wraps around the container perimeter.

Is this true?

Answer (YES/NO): NO